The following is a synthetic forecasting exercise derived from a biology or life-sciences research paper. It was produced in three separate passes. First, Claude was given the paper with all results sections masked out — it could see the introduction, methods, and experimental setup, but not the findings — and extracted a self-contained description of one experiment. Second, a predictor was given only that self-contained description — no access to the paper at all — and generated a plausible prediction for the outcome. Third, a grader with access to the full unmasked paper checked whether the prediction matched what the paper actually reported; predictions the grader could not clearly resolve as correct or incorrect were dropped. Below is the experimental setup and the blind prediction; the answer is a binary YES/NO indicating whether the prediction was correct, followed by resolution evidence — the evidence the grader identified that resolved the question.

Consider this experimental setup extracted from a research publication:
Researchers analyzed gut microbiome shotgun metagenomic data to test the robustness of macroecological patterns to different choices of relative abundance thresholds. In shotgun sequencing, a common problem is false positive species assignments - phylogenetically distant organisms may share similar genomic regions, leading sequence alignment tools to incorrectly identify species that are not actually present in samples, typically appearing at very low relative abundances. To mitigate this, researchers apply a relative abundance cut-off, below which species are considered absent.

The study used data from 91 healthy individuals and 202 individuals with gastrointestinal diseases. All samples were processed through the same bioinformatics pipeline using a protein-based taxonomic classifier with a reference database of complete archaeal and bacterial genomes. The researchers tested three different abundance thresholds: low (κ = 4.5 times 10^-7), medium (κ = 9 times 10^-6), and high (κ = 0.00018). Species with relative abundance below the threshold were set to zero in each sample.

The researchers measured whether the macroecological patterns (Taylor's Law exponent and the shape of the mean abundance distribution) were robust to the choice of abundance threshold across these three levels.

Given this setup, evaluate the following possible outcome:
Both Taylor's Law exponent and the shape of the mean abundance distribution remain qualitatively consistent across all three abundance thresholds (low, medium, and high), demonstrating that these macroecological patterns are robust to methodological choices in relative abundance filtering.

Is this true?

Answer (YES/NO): NO